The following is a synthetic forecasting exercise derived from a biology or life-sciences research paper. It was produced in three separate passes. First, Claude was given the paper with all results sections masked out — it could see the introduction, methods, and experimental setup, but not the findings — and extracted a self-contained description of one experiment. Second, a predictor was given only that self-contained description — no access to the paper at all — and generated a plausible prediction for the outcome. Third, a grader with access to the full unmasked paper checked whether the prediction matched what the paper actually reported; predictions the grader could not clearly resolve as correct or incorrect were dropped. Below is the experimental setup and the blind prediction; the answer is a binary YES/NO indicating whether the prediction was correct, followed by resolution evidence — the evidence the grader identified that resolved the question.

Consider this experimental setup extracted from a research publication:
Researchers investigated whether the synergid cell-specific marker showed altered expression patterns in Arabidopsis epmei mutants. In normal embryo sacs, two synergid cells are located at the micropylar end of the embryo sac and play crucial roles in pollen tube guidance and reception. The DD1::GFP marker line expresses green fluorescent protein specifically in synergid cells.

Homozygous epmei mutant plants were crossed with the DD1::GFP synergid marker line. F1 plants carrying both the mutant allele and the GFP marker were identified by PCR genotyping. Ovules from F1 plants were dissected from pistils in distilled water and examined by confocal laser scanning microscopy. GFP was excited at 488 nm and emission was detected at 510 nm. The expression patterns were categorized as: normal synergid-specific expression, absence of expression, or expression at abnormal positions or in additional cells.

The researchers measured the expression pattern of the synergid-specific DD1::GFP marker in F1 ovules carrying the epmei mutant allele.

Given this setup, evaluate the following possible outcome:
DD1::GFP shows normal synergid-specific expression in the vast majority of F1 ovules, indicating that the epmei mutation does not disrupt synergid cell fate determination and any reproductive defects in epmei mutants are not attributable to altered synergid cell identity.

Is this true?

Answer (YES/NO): NO